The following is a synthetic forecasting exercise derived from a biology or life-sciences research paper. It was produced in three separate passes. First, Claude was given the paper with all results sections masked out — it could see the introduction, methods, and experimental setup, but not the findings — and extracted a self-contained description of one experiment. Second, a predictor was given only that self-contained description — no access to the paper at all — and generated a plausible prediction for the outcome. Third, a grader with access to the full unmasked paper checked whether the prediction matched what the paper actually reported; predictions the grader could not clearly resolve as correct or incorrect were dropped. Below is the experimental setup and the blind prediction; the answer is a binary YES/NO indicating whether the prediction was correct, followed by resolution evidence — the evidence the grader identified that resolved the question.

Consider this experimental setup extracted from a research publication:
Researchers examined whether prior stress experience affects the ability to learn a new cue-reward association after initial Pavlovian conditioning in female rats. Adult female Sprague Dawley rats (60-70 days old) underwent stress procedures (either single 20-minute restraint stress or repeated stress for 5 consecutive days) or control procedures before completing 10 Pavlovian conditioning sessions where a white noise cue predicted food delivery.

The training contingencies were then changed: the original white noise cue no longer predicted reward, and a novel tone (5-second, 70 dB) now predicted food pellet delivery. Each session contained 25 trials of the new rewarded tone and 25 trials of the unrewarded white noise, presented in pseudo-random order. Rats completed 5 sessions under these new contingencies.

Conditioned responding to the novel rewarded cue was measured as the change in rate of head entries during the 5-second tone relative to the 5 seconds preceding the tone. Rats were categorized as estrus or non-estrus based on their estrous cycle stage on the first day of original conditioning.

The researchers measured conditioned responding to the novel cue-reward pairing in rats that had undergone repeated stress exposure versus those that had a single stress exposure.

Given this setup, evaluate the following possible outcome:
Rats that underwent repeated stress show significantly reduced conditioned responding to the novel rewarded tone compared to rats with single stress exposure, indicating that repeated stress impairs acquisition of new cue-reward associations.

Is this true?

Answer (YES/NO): NO